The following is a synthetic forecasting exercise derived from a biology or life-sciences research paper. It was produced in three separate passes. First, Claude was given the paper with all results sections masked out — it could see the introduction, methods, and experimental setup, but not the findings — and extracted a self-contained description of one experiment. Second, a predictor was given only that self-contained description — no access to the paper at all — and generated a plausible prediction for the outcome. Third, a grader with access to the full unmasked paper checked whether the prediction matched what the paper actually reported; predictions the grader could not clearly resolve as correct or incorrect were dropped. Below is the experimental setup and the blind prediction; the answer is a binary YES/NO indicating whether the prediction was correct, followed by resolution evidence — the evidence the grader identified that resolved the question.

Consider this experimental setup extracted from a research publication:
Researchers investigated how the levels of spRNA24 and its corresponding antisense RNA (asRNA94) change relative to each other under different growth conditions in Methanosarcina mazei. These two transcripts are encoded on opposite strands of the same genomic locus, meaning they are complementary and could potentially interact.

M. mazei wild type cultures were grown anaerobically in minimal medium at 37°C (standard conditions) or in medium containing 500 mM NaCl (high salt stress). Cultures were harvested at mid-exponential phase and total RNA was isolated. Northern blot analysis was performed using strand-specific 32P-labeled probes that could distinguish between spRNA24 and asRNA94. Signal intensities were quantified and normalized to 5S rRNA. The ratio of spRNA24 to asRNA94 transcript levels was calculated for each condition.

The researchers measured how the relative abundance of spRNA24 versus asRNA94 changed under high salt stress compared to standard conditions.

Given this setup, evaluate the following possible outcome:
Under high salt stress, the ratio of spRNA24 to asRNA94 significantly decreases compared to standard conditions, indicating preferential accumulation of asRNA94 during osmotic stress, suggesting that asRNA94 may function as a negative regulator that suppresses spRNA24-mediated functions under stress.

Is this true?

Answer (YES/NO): NO